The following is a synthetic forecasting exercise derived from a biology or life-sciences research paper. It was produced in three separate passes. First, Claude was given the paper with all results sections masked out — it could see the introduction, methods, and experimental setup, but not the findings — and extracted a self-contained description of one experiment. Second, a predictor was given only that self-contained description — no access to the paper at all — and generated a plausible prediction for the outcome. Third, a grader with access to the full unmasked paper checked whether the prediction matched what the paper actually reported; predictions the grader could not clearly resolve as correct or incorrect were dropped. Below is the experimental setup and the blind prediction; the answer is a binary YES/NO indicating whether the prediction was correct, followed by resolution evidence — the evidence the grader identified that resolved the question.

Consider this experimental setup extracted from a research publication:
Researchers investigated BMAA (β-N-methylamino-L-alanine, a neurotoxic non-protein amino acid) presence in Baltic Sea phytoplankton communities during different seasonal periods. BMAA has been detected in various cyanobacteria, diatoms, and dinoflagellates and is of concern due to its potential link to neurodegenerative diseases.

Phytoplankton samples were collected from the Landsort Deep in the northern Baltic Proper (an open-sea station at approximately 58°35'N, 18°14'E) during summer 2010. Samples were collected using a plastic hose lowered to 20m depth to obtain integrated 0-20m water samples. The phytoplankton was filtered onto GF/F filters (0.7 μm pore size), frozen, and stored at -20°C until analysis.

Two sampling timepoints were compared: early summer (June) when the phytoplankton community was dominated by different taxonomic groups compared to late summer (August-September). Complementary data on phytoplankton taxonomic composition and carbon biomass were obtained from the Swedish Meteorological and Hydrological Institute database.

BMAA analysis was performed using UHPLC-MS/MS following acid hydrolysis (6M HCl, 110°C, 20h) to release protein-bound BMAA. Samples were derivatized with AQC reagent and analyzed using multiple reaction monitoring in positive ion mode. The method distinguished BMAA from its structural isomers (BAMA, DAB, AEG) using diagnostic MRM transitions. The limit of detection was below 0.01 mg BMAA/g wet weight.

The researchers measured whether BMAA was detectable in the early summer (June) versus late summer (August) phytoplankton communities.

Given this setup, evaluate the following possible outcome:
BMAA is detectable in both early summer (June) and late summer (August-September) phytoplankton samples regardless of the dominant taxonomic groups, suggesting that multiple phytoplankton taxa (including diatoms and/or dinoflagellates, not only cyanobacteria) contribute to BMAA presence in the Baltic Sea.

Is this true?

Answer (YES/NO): NO